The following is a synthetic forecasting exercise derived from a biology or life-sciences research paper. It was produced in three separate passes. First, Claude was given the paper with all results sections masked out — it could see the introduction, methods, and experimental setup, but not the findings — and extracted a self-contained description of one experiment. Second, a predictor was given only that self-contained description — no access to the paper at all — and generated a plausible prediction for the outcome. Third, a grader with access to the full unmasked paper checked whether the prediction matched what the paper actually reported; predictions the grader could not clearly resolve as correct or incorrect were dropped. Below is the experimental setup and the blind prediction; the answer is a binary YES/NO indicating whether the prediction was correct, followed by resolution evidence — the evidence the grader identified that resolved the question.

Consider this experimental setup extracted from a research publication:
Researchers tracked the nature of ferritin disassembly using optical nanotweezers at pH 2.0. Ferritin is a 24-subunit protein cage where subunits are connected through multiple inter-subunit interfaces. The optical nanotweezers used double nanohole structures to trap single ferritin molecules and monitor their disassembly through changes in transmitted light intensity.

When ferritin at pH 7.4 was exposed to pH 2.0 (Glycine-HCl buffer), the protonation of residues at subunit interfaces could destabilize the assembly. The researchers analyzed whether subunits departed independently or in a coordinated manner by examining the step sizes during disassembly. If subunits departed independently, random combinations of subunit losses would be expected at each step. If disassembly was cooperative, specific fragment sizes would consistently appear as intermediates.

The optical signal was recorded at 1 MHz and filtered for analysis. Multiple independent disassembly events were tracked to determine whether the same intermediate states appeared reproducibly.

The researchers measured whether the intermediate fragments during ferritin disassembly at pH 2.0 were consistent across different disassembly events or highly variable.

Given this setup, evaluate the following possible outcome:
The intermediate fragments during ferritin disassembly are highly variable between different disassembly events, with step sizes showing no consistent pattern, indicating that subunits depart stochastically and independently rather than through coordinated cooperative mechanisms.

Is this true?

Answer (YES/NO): NO